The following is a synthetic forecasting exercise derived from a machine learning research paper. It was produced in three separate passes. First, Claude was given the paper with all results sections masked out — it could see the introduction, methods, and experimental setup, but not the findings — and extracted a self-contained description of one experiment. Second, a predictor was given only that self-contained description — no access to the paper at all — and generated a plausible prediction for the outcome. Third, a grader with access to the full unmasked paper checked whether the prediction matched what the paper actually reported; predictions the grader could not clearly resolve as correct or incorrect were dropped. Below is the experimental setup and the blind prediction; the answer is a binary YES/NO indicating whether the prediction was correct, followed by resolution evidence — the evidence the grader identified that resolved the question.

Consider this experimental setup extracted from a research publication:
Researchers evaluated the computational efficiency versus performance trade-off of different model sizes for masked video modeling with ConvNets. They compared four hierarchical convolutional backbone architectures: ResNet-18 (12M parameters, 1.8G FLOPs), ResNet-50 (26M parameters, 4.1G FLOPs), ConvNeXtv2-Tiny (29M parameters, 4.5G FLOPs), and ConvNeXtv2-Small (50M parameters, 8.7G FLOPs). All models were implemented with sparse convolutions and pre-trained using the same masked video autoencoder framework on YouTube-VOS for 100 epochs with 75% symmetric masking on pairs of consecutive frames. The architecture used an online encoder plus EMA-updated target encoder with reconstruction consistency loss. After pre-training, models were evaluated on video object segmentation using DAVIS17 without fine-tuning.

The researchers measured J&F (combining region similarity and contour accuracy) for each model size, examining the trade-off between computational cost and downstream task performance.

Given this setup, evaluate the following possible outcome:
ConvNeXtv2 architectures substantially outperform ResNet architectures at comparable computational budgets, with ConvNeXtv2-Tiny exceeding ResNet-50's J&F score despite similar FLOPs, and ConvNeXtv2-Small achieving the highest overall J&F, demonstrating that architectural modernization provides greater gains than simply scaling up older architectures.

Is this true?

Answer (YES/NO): NO